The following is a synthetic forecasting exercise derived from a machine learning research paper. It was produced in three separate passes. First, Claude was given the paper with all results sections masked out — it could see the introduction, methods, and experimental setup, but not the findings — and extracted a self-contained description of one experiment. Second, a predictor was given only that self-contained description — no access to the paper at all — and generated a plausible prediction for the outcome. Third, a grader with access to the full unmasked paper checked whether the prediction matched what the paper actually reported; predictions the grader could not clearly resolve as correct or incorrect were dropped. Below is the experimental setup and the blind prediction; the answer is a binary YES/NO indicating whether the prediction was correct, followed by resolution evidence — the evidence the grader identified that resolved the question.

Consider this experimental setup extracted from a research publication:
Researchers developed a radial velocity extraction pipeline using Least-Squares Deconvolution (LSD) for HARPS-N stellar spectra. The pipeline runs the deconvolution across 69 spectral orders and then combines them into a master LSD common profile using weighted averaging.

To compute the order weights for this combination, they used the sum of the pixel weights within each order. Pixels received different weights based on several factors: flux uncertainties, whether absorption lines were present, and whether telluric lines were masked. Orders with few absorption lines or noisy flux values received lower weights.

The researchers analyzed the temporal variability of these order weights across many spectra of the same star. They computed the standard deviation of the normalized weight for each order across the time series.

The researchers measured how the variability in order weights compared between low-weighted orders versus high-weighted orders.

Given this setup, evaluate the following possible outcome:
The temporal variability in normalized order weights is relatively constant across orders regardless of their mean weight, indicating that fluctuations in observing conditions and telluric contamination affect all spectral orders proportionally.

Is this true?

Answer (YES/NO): NO